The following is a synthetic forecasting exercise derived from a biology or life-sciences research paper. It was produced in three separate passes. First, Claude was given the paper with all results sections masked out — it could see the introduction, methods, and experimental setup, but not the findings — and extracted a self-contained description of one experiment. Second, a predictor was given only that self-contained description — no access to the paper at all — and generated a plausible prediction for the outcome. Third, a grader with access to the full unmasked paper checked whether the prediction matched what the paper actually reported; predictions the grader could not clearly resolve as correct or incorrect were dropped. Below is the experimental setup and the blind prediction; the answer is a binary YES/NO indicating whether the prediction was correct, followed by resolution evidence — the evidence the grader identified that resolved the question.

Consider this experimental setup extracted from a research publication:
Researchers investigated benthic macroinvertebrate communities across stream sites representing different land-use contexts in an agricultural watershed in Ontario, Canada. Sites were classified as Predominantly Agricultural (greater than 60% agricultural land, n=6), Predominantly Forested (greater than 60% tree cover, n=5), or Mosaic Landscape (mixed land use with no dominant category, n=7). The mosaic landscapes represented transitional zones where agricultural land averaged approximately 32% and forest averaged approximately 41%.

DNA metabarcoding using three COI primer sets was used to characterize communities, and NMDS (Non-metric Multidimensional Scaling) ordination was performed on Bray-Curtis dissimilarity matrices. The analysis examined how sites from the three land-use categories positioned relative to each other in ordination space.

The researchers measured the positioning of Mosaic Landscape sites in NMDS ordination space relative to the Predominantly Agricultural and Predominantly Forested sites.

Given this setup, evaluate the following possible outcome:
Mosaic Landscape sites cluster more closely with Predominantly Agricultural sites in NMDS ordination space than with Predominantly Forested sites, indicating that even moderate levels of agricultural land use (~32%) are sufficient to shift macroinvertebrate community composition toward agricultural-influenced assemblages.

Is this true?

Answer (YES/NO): NO